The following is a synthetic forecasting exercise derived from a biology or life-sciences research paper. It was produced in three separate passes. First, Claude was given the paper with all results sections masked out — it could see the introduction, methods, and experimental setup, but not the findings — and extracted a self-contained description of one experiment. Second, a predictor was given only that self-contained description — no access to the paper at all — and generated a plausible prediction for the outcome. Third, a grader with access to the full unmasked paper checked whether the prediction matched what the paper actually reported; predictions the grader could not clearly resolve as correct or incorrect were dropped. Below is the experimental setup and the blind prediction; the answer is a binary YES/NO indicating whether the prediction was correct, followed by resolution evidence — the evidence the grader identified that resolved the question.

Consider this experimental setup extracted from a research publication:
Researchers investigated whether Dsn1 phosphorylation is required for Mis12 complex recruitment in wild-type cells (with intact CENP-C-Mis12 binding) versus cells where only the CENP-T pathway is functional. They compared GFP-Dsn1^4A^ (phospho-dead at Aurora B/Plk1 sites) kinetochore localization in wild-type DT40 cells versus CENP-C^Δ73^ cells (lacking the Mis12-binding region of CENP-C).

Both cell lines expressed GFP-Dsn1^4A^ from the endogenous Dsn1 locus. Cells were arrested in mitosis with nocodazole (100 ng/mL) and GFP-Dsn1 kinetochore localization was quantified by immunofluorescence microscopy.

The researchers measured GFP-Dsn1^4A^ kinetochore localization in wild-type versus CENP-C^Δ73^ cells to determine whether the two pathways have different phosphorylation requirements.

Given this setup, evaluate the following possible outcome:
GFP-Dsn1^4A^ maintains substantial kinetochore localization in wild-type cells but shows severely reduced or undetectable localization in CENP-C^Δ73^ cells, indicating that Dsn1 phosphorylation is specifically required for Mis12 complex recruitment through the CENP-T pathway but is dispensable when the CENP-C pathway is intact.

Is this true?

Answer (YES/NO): NO